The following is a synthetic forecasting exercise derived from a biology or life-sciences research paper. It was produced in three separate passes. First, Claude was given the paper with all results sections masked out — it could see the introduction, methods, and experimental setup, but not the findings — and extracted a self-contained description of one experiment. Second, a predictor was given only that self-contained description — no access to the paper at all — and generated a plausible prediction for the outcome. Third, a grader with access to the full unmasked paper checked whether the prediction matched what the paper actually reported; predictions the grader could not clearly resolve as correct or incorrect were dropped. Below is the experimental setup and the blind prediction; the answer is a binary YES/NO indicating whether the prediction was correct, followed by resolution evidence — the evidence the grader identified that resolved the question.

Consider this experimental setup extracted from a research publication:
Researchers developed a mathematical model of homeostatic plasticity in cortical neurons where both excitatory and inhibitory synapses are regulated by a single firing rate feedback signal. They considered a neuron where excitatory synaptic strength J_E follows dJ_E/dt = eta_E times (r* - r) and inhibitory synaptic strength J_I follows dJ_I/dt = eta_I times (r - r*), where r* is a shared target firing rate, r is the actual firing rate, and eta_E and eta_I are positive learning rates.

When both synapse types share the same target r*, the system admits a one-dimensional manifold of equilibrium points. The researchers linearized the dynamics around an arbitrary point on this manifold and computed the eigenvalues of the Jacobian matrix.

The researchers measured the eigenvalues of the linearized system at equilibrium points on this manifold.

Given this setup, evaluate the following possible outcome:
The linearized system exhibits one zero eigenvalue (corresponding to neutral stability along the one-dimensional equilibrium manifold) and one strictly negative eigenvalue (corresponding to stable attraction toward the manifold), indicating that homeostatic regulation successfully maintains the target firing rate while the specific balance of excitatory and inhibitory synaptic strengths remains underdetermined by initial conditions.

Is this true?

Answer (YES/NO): YES